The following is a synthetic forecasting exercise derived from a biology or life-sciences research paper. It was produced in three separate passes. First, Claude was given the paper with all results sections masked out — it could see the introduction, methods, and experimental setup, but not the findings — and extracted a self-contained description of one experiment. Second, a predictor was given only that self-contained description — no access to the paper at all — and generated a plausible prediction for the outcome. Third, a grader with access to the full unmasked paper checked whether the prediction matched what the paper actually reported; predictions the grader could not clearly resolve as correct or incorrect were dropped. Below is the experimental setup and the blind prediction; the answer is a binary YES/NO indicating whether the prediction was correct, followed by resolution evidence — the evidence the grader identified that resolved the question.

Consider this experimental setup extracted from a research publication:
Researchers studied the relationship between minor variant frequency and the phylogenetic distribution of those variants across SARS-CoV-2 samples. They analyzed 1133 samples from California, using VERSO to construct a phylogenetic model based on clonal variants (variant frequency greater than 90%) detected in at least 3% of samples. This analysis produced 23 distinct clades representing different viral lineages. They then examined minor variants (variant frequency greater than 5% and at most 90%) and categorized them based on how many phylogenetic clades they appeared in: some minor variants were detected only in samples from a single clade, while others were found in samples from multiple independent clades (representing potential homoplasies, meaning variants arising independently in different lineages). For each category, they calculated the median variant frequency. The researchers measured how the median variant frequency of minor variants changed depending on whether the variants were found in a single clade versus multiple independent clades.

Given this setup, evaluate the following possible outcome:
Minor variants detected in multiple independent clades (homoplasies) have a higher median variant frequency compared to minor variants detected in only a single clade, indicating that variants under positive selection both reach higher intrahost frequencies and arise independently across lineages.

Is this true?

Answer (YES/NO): NO